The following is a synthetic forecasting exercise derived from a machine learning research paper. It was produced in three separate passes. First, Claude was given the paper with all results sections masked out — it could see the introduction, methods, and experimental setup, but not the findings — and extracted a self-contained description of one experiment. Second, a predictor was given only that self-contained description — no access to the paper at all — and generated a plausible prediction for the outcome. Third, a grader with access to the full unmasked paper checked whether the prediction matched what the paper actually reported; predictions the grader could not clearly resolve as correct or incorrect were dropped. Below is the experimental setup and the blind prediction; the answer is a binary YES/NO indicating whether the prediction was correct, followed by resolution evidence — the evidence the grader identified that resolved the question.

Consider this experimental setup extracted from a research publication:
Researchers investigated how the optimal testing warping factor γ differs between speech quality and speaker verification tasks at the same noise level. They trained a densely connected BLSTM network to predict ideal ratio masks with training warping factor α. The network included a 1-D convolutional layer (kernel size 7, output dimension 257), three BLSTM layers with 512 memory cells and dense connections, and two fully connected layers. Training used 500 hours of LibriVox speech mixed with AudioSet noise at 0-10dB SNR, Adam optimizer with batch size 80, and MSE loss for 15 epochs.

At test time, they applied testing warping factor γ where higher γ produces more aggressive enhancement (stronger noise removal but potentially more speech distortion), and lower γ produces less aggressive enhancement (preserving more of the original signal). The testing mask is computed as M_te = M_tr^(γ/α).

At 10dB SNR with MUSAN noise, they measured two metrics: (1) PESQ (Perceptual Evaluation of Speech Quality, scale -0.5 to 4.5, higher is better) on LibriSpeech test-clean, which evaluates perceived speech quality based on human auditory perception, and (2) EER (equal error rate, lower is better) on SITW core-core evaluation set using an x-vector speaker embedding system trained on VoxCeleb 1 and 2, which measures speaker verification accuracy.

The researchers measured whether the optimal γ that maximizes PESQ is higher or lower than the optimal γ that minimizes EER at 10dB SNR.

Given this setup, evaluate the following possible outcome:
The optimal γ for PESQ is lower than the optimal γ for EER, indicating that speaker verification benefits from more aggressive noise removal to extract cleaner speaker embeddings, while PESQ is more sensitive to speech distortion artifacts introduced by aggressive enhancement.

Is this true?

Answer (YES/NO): NO